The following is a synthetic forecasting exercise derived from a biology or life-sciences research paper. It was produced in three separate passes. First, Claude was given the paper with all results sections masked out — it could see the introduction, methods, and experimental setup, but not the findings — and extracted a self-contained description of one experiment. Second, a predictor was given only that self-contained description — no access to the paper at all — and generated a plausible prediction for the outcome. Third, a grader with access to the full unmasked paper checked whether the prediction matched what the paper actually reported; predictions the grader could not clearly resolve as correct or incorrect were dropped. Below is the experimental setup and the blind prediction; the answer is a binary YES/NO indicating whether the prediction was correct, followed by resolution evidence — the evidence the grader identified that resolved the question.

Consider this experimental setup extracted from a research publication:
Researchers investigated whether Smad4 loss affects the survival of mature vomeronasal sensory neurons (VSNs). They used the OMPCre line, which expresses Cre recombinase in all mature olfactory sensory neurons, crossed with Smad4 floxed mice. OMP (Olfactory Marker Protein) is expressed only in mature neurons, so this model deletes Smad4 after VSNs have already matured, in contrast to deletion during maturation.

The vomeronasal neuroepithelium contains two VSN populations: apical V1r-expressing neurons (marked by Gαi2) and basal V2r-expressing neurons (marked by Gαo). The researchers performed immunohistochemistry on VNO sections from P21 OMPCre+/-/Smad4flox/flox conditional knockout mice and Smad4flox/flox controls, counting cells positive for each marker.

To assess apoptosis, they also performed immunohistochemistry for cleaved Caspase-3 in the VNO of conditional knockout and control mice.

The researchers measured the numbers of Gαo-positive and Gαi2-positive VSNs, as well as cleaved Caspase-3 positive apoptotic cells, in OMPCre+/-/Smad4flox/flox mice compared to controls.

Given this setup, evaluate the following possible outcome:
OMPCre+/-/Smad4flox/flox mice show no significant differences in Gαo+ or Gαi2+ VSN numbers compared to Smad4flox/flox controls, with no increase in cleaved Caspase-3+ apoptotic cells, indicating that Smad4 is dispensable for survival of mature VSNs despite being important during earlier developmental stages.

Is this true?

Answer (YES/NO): YES